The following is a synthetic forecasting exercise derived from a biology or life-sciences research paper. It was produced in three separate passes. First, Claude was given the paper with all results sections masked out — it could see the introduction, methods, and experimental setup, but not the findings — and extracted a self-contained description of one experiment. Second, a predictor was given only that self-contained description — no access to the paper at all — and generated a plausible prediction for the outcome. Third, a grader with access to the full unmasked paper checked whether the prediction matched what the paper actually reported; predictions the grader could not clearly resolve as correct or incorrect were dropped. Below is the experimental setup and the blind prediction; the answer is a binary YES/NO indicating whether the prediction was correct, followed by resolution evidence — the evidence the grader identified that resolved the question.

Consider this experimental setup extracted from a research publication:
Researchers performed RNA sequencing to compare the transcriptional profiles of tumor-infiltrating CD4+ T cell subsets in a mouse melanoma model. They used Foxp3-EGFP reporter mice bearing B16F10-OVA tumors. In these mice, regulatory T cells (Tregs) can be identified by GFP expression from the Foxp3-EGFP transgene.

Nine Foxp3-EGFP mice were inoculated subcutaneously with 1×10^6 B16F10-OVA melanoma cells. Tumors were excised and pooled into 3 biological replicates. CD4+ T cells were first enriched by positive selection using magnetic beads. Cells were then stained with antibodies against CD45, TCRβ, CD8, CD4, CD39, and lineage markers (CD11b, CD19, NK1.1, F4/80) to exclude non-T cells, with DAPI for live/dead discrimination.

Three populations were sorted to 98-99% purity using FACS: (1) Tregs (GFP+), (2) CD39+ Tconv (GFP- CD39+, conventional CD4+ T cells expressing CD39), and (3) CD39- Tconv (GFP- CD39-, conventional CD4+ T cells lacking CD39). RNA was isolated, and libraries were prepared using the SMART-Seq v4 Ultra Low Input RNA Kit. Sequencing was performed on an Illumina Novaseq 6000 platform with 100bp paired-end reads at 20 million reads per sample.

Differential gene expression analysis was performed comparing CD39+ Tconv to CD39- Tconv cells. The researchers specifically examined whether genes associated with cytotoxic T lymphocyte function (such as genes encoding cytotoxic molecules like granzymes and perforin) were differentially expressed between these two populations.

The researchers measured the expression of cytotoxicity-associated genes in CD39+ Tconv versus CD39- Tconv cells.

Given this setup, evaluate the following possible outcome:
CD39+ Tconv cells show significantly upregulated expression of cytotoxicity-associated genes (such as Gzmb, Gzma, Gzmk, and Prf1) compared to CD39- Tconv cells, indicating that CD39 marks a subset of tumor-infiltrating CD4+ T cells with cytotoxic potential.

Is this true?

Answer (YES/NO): YES